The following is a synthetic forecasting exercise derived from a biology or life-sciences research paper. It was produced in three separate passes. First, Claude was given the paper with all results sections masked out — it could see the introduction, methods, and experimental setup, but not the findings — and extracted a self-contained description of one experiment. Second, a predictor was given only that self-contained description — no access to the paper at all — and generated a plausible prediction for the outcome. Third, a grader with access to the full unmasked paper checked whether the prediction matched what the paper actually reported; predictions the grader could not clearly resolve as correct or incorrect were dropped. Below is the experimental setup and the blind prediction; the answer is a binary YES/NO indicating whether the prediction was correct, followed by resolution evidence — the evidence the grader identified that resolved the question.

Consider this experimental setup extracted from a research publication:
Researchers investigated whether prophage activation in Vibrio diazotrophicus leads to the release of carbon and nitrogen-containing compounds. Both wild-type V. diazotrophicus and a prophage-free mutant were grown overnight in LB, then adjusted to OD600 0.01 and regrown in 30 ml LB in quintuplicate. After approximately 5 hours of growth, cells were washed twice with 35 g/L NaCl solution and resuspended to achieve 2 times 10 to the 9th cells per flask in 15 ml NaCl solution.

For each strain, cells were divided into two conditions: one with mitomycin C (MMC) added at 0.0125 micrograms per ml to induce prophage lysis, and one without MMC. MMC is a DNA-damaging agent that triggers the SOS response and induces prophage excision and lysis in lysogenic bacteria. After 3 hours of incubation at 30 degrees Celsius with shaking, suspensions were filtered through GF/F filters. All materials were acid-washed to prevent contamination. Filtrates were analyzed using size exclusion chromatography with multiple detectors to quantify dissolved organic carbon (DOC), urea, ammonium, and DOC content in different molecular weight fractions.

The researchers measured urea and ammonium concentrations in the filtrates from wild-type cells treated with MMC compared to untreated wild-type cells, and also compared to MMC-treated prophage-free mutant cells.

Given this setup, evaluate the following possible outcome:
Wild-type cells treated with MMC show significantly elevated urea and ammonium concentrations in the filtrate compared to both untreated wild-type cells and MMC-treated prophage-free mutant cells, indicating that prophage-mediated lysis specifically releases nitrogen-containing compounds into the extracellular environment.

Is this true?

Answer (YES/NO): NO